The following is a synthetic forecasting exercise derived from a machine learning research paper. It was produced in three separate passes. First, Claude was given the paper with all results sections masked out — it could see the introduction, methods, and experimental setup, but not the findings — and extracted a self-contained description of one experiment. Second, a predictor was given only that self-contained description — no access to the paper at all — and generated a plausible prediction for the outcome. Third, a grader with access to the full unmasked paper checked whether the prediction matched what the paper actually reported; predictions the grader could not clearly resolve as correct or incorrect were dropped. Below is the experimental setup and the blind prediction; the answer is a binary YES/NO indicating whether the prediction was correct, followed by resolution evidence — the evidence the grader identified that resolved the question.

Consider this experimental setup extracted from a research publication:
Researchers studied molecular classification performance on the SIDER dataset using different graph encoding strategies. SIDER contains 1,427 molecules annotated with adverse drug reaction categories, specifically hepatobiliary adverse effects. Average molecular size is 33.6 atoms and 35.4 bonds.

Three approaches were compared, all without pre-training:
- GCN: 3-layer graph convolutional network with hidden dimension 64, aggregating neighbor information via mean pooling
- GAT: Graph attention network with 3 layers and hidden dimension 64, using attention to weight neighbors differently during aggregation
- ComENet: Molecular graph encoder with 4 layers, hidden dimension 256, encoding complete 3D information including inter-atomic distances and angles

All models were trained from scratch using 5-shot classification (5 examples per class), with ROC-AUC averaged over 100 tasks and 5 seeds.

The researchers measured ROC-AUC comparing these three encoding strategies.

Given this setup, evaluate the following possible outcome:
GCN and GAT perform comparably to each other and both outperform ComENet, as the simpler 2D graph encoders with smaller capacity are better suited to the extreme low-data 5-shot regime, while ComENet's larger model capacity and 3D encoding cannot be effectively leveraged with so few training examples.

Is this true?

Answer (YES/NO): NO